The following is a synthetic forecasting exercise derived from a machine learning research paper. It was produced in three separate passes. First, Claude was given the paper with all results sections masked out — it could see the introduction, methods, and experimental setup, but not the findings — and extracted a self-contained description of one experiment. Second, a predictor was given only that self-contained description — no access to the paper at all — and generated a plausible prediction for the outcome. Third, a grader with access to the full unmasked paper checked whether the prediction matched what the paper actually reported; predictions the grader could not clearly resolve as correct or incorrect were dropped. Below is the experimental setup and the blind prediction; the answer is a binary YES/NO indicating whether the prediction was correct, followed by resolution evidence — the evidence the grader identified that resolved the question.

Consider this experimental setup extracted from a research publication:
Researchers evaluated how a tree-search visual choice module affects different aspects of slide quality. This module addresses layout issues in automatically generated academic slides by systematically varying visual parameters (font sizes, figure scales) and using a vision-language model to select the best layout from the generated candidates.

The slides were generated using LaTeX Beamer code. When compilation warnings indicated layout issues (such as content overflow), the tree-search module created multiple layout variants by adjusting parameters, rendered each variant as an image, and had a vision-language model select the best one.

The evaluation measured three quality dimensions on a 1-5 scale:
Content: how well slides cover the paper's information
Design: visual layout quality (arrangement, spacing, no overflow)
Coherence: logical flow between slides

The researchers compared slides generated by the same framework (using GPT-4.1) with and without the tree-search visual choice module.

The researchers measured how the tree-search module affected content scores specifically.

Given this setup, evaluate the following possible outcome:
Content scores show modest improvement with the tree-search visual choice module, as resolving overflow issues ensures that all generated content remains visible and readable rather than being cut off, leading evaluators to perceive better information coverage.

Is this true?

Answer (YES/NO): NO